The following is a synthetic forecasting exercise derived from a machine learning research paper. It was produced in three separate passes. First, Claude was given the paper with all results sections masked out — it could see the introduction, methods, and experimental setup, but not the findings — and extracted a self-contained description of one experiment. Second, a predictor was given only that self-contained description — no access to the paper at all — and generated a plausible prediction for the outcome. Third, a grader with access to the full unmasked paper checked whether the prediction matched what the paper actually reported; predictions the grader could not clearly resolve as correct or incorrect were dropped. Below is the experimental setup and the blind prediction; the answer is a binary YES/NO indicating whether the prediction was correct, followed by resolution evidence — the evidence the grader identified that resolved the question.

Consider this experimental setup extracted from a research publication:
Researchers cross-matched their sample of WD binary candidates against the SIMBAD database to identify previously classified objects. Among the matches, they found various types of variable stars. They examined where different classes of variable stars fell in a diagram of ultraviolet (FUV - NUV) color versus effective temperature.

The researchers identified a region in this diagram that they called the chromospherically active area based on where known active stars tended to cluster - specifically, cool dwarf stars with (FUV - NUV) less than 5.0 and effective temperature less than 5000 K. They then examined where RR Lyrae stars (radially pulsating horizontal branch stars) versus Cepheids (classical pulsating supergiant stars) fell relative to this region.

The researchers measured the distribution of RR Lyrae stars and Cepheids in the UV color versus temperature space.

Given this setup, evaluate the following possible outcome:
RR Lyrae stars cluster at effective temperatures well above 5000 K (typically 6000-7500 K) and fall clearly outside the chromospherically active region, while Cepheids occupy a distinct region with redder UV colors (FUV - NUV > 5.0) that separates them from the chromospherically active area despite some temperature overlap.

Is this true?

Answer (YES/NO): NO